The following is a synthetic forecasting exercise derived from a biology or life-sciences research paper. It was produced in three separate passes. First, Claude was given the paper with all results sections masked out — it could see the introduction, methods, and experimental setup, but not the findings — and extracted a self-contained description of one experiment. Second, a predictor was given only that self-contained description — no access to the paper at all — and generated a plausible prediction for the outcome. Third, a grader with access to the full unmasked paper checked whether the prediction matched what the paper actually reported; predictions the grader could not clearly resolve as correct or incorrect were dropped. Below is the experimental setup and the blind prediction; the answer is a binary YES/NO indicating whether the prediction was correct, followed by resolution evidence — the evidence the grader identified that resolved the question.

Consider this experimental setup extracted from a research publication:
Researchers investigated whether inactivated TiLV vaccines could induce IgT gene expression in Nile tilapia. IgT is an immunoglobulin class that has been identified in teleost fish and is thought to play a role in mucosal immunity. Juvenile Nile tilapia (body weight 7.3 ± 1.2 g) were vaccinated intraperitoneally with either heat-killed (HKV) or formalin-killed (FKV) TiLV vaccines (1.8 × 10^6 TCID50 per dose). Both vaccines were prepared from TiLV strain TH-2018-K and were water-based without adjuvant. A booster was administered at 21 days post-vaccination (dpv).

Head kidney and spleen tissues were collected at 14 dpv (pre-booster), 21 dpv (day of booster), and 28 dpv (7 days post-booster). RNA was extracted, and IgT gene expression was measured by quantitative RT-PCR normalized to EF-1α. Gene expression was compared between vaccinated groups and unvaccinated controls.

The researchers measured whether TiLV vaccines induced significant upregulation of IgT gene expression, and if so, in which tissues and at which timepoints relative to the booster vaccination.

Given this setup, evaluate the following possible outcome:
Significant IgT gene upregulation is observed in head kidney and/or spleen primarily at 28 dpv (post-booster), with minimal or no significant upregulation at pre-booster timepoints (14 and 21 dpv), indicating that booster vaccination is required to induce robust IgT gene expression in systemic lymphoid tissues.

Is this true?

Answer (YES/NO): NO